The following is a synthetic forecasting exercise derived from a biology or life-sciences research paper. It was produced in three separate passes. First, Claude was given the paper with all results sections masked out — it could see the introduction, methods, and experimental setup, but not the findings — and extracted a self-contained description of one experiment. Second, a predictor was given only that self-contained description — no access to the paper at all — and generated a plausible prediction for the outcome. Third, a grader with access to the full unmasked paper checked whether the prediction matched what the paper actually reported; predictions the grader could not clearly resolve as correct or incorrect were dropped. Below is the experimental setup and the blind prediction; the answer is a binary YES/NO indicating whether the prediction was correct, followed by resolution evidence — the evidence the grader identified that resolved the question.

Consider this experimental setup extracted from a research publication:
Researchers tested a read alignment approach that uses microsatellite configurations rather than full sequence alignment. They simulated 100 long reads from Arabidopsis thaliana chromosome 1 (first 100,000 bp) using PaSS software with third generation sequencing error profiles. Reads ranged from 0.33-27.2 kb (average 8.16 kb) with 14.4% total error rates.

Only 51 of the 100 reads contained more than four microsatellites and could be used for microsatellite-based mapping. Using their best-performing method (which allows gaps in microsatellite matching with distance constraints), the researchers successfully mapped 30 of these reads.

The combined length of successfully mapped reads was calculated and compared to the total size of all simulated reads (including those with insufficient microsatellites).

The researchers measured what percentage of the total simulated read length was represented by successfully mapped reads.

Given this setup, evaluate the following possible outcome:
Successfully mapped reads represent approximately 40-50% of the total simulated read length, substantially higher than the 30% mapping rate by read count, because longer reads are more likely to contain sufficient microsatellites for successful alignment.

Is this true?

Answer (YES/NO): YES